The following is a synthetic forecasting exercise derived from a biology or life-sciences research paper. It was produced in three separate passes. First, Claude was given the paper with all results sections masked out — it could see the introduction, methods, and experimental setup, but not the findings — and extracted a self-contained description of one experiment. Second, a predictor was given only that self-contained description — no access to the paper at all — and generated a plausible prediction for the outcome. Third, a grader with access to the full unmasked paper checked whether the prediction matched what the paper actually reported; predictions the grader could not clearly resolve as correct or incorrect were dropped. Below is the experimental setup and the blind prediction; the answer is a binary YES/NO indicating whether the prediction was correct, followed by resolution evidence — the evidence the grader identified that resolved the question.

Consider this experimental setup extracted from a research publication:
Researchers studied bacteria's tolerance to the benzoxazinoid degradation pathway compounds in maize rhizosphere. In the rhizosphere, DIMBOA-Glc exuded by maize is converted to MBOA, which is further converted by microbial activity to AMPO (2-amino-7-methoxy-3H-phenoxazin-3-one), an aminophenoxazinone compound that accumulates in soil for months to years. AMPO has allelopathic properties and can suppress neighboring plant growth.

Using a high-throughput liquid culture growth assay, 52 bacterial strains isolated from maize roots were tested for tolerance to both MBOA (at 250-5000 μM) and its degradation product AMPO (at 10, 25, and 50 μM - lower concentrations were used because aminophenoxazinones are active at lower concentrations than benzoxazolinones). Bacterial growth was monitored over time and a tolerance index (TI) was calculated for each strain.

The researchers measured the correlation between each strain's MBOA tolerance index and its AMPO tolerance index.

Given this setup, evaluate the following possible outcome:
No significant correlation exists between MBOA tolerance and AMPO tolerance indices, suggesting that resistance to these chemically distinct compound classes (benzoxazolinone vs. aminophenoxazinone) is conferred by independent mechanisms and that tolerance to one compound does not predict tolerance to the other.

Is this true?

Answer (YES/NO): NO